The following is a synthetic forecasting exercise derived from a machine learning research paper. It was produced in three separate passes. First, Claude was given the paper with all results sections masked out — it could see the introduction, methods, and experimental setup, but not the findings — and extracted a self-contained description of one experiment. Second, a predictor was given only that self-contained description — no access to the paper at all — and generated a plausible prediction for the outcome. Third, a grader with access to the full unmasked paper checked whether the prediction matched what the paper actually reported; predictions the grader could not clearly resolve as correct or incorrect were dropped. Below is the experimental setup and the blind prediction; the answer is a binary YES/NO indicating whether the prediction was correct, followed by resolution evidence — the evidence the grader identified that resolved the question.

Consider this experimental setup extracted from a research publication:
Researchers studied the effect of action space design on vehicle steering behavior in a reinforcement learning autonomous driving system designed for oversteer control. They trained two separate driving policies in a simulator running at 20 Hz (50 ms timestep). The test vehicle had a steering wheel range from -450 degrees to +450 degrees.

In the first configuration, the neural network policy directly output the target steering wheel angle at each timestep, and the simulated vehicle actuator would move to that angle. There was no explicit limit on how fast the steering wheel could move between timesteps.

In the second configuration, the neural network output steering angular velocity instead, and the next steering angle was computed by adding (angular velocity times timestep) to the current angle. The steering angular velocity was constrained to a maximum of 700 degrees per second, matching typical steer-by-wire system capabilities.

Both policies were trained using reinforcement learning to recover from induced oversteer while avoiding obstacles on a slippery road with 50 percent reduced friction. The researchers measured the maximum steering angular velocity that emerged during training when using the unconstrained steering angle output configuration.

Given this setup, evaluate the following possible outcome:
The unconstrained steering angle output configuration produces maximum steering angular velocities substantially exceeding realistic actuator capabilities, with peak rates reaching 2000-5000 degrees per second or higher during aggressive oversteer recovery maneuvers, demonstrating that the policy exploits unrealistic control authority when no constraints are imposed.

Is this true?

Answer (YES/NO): YES